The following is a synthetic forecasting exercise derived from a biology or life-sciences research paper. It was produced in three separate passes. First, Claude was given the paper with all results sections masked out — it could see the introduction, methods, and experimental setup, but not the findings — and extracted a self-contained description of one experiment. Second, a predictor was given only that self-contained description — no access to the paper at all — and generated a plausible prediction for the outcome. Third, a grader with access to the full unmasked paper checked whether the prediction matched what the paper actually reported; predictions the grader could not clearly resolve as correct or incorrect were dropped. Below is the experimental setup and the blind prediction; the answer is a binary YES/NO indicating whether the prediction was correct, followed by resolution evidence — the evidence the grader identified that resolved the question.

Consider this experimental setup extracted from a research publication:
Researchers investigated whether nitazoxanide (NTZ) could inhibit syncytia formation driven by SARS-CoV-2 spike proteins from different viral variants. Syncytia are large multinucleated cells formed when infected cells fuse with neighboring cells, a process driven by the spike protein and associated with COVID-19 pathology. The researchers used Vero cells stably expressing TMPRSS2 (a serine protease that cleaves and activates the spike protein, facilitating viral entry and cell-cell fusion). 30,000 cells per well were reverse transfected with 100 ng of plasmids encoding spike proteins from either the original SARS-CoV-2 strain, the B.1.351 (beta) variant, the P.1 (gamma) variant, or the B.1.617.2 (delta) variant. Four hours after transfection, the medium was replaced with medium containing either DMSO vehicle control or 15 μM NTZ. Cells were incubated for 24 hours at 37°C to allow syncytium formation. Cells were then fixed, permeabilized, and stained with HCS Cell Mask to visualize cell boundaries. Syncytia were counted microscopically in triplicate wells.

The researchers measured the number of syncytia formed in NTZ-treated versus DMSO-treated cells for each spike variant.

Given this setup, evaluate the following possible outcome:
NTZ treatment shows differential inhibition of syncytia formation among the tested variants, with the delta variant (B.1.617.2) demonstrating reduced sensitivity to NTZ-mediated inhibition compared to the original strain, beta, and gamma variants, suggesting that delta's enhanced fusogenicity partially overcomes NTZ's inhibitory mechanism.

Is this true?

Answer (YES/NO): NO